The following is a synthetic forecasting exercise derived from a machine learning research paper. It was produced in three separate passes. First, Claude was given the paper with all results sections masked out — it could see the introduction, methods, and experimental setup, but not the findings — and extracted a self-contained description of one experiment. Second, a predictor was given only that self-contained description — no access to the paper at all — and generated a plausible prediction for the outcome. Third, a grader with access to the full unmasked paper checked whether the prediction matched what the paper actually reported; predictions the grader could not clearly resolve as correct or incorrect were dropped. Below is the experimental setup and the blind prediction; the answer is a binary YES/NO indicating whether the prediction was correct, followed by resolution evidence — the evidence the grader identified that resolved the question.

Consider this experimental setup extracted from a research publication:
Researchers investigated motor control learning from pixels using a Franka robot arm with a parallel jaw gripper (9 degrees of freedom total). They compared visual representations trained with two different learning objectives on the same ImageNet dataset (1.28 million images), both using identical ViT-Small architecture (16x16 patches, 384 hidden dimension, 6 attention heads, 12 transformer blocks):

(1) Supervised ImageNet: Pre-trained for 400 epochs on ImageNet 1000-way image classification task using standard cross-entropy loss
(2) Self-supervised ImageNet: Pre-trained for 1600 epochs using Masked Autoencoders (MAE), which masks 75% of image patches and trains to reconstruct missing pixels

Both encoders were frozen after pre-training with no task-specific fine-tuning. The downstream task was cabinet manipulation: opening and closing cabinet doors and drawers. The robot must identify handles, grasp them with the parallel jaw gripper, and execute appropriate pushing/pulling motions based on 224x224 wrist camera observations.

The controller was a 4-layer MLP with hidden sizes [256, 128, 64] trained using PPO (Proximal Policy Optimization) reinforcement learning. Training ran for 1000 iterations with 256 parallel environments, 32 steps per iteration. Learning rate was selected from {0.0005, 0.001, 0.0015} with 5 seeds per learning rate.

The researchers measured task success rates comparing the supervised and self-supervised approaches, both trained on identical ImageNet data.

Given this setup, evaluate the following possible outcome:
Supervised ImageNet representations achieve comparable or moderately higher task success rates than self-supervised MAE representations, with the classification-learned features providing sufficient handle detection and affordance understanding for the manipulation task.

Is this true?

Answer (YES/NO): NO